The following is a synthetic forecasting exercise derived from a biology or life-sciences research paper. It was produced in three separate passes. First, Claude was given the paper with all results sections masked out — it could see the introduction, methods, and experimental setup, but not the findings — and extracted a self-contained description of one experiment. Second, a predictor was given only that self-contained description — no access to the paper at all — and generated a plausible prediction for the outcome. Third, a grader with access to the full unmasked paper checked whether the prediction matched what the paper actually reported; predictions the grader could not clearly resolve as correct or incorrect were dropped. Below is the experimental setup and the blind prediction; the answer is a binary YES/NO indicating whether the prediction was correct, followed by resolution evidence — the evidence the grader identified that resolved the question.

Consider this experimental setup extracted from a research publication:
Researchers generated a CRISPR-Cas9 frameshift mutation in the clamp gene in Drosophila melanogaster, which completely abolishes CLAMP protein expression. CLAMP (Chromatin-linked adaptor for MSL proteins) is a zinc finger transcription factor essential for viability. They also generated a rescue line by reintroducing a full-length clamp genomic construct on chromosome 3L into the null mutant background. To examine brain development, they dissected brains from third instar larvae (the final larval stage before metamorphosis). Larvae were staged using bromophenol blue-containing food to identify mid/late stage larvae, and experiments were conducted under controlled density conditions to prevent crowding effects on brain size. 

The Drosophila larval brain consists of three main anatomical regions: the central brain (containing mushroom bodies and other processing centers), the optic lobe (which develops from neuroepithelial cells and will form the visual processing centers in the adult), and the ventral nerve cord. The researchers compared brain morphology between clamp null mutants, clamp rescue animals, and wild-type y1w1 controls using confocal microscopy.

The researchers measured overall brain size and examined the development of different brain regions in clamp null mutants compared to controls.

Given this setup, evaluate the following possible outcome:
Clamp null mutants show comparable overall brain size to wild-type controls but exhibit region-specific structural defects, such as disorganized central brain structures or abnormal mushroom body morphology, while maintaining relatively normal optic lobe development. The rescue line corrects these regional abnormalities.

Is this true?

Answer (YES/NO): NO